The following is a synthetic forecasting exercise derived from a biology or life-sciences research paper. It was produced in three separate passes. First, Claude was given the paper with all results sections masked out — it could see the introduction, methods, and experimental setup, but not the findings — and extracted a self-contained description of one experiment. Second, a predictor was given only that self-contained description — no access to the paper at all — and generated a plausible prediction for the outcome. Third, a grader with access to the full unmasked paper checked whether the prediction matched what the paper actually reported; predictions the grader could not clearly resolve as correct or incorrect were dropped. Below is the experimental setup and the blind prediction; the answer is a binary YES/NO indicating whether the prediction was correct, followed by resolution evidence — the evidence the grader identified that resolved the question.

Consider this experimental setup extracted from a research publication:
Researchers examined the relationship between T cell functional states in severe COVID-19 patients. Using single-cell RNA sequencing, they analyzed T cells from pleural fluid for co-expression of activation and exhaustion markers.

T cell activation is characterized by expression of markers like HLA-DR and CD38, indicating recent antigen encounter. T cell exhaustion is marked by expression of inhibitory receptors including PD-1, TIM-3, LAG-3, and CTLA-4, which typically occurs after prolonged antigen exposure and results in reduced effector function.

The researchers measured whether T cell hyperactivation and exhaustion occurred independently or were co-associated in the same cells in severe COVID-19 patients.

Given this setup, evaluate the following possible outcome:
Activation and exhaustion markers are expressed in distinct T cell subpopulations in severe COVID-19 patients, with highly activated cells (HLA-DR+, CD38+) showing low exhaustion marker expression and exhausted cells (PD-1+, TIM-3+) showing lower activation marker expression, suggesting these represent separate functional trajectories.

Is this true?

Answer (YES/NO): NO